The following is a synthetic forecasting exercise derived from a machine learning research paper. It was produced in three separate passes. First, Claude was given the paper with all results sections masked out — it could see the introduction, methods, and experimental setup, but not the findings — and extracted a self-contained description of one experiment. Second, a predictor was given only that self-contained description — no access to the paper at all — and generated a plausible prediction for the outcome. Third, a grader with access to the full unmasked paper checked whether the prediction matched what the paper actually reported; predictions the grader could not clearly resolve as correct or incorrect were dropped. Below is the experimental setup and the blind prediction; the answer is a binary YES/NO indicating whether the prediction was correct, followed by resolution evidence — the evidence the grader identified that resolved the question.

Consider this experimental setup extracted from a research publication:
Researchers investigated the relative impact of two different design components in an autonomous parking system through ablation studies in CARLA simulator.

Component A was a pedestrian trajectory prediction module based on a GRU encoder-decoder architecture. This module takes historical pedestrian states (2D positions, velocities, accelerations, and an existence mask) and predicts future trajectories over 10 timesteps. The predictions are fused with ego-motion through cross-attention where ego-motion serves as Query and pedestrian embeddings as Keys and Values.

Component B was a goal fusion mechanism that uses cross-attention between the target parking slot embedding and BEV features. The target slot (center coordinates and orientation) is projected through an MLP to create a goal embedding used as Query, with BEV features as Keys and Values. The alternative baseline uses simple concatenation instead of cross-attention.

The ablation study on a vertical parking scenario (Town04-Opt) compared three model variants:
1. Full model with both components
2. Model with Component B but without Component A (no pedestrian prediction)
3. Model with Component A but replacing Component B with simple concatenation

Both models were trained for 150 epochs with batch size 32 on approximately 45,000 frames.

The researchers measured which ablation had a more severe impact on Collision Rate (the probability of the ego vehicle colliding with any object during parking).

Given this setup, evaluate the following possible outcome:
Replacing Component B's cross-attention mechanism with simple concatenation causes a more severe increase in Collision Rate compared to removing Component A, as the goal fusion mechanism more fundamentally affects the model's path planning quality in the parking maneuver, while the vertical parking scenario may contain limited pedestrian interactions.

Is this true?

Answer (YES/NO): NO